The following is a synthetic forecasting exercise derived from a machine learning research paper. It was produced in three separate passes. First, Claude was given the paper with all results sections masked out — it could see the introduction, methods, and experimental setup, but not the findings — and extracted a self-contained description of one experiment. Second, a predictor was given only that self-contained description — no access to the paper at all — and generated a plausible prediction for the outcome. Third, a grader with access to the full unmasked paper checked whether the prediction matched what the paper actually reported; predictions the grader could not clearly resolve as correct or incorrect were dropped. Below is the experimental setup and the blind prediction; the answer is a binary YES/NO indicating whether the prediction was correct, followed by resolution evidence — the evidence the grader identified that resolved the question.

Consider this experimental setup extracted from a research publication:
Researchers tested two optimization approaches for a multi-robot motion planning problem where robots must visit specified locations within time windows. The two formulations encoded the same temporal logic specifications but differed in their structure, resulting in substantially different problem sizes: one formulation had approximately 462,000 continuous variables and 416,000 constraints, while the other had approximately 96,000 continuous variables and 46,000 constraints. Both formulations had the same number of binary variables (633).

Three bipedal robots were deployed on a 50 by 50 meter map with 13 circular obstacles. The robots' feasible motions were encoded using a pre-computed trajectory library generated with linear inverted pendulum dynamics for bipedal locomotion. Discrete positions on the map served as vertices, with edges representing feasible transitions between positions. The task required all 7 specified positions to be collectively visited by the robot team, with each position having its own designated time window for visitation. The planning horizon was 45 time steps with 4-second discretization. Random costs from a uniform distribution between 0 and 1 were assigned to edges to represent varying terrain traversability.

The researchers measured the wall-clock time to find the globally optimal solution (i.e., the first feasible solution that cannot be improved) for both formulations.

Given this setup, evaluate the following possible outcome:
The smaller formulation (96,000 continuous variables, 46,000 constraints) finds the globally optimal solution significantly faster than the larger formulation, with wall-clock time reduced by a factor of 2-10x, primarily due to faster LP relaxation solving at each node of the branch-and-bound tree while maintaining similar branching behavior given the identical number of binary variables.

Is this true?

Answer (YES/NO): NO